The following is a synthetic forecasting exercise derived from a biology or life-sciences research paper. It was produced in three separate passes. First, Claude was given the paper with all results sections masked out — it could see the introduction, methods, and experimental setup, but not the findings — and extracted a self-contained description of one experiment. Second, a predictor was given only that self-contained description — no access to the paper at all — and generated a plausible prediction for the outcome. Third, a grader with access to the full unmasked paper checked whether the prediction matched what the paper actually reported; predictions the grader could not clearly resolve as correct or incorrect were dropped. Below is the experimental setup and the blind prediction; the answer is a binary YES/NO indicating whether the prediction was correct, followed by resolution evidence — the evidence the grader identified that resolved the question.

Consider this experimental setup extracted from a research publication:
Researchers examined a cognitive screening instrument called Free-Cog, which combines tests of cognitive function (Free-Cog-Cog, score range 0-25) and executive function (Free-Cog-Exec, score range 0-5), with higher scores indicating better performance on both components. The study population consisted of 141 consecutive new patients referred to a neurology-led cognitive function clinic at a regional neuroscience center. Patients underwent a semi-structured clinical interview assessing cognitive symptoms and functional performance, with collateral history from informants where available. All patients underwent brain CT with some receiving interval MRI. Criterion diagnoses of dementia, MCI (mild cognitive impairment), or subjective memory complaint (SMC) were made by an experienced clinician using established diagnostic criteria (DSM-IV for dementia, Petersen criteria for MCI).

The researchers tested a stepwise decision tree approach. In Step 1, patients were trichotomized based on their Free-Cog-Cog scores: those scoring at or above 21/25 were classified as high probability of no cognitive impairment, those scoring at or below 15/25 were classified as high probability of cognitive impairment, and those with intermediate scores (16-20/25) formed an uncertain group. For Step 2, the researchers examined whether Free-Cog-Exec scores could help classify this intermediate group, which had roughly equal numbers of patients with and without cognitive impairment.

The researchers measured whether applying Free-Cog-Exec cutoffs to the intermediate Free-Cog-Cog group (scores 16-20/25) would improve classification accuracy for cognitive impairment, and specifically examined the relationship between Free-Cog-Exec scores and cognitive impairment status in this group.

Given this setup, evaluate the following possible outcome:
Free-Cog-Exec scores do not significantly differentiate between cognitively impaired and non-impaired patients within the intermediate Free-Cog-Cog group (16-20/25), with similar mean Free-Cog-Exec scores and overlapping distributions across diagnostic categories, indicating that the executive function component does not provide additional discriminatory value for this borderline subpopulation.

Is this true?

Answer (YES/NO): NO